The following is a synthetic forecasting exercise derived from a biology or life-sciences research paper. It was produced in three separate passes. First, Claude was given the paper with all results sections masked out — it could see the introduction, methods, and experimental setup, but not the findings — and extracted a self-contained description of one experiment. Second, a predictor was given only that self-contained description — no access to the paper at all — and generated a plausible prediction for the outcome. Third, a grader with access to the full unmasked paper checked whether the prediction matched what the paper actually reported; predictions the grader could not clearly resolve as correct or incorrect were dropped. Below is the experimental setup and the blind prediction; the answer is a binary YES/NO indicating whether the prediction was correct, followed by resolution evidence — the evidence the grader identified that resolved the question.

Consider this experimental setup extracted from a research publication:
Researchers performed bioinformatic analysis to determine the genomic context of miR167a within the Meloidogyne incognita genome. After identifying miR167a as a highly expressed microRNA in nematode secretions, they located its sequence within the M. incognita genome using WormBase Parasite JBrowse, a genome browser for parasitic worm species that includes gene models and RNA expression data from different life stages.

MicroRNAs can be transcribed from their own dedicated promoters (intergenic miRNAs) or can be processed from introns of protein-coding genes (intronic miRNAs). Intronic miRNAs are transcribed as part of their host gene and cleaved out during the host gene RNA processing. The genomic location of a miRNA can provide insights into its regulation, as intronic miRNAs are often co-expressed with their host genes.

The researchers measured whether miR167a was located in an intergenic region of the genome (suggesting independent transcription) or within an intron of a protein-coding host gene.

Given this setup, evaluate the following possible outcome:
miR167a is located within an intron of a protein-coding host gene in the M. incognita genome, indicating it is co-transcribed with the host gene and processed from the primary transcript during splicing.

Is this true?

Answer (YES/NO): YES